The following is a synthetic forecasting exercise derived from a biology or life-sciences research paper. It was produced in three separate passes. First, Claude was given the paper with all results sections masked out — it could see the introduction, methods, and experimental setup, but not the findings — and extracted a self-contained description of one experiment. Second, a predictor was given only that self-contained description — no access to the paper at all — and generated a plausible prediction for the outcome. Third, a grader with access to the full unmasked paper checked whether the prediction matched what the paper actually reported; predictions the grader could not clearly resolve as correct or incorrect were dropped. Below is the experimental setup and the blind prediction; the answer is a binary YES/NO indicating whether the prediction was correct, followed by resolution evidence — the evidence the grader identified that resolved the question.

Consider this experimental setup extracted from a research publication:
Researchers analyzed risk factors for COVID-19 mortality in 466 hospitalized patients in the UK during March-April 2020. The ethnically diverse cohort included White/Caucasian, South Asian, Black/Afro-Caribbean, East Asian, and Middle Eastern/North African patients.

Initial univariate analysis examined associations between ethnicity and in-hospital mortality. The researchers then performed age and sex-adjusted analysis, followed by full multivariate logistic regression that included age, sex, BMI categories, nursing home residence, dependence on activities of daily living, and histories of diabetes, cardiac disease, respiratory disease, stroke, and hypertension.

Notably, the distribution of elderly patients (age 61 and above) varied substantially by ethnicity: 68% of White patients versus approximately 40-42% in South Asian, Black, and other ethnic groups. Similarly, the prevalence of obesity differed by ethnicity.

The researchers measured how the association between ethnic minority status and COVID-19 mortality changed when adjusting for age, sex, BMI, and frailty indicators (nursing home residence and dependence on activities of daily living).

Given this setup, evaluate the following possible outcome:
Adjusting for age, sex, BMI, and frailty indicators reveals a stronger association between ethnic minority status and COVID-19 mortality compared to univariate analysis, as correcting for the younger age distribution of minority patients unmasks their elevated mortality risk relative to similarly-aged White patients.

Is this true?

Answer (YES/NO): NO